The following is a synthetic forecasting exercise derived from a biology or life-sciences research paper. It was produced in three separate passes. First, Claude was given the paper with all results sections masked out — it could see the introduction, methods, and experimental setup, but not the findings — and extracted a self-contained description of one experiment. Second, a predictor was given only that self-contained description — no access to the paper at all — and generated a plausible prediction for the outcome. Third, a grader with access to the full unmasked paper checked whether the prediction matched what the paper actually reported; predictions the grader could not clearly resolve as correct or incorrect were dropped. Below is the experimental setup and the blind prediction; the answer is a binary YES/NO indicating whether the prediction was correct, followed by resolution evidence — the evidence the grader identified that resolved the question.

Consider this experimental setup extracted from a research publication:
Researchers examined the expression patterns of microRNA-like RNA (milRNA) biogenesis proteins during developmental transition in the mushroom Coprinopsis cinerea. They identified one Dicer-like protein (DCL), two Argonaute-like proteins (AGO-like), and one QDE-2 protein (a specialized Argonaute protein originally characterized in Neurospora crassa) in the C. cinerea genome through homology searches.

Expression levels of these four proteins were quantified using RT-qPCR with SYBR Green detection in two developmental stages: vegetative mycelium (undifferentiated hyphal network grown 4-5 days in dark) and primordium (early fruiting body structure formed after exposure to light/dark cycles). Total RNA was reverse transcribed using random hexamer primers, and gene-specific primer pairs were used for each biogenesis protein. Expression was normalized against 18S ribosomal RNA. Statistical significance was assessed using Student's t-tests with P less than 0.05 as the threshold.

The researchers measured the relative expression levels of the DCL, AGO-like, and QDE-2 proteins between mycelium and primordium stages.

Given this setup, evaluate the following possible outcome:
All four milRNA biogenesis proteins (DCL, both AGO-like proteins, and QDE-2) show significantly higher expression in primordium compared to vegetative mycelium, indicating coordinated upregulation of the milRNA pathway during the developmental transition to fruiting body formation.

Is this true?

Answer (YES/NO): NO